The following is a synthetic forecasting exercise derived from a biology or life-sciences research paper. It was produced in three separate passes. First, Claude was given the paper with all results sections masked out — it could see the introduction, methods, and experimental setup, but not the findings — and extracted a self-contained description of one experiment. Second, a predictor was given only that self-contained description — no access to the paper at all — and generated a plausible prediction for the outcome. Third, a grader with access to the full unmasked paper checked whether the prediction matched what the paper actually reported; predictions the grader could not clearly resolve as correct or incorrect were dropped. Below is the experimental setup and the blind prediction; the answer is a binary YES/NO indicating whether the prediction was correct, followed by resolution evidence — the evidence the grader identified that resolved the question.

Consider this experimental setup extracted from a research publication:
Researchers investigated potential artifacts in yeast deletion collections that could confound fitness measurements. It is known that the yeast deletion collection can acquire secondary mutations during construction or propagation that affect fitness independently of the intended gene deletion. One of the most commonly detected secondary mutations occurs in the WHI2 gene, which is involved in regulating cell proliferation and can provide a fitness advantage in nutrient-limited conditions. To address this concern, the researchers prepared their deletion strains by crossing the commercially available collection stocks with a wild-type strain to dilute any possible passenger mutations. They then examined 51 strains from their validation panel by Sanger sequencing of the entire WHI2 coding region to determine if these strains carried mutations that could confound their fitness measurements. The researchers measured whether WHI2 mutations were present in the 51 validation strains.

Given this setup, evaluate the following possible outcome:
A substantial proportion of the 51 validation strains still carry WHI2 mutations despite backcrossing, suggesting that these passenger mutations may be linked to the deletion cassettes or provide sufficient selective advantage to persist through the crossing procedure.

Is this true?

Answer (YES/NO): NO